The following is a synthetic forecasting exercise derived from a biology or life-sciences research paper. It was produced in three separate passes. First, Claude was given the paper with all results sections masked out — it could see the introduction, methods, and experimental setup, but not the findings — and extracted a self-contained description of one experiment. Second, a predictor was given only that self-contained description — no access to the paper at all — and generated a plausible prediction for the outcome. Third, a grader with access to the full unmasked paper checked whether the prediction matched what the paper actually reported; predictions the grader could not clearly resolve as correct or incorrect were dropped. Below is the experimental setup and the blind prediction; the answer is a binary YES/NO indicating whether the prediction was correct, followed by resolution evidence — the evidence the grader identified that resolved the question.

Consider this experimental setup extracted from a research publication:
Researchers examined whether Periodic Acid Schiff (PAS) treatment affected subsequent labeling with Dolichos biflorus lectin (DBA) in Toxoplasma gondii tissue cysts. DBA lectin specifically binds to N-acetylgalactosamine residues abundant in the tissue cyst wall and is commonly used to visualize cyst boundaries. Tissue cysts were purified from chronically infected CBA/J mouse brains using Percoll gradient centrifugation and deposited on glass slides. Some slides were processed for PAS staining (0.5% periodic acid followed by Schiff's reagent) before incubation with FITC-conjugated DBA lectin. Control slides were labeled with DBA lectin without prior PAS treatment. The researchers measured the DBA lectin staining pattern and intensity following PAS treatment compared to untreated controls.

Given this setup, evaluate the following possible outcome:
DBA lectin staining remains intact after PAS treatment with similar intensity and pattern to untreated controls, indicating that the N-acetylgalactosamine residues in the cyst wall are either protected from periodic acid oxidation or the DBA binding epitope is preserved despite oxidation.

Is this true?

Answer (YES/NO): YES